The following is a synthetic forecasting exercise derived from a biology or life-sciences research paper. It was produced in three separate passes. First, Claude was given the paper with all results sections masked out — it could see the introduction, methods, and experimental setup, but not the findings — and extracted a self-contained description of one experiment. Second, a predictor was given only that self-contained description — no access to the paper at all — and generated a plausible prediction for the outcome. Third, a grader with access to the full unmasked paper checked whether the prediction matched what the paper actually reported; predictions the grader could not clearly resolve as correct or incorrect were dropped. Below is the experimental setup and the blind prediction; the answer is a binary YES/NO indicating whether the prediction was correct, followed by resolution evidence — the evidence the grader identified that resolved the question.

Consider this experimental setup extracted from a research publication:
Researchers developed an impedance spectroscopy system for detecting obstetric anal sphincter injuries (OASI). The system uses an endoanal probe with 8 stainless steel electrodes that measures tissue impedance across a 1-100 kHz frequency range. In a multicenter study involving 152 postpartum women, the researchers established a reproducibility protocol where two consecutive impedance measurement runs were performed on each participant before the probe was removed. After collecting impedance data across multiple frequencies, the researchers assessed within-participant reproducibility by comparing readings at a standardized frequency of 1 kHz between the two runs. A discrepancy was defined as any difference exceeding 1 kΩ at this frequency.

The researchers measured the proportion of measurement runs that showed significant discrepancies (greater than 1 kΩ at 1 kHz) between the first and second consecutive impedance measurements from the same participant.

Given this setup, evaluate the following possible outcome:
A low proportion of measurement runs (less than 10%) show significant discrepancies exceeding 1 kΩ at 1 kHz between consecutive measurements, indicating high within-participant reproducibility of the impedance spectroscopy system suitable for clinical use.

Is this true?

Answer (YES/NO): NO